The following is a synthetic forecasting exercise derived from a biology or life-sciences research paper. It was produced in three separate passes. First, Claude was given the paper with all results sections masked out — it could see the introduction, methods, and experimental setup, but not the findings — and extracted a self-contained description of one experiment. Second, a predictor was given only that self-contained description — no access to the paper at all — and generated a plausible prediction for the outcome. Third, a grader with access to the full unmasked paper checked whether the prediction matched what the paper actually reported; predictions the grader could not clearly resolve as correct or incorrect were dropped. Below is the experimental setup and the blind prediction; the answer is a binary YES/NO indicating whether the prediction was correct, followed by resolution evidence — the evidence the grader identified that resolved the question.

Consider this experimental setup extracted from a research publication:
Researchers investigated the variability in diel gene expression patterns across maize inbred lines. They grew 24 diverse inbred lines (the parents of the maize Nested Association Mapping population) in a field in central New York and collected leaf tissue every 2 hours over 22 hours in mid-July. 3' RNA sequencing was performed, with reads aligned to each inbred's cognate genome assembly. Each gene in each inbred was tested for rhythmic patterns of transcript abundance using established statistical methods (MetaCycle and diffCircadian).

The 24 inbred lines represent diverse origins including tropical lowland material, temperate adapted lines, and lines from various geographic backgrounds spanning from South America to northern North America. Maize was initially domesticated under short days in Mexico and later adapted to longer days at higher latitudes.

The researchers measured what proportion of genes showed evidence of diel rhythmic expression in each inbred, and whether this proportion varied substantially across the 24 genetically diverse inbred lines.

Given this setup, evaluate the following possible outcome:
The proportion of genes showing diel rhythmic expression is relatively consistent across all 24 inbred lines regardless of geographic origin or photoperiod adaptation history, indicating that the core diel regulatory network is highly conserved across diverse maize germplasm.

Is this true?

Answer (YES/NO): NO